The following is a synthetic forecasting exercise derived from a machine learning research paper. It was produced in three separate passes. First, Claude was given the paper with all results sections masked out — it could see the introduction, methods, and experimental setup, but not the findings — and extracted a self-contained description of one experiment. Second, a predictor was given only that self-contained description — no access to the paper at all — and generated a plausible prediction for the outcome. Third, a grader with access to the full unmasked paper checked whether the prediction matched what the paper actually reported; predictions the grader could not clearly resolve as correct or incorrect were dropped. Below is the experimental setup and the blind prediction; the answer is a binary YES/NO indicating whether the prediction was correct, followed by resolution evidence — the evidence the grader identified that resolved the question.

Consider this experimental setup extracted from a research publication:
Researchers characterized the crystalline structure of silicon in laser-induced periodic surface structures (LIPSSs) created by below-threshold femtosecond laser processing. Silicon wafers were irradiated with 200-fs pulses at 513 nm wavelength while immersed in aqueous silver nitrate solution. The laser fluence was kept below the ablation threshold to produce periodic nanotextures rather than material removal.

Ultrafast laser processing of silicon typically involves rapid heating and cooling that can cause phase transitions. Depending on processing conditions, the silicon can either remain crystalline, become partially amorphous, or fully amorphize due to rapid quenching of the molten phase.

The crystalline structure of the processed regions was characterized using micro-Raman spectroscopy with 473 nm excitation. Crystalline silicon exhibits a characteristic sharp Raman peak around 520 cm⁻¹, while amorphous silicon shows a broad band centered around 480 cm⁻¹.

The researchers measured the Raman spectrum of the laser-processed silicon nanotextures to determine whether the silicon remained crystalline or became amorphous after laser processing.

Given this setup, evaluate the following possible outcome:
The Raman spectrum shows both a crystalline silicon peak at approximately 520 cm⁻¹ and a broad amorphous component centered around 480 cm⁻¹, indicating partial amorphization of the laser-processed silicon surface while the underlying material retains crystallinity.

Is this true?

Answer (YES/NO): YES